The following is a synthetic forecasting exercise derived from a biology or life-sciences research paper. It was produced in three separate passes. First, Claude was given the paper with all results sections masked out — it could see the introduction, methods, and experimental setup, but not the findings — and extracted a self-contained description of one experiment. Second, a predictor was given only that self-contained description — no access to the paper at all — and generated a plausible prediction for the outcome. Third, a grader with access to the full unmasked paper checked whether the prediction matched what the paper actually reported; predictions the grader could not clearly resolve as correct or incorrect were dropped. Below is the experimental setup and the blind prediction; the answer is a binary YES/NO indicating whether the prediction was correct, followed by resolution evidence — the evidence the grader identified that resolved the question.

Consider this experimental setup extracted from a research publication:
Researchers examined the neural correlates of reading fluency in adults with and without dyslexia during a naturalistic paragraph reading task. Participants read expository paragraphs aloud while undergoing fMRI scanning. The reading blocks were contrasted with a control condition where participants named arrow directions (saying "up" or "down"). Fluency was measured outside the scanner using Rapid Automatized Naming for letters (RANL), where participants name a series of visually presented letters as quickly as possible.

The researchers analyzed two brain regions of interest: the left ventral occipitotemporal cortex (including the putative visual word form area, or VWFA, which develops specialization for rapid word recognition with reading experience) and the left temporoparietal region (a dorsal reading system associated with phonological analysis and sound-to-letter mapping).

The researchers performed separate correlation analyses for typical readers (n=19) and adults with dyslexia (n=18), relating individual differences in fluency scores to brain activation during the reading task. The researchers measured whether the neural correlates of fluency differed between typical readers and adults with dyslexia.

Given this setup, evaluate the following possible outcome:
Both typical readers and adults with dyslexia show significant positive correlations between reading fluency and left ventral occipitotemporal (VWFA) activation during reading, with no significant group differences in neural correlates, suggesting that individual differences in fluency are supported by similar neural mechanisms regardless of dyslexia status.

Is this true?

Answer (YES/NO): NO